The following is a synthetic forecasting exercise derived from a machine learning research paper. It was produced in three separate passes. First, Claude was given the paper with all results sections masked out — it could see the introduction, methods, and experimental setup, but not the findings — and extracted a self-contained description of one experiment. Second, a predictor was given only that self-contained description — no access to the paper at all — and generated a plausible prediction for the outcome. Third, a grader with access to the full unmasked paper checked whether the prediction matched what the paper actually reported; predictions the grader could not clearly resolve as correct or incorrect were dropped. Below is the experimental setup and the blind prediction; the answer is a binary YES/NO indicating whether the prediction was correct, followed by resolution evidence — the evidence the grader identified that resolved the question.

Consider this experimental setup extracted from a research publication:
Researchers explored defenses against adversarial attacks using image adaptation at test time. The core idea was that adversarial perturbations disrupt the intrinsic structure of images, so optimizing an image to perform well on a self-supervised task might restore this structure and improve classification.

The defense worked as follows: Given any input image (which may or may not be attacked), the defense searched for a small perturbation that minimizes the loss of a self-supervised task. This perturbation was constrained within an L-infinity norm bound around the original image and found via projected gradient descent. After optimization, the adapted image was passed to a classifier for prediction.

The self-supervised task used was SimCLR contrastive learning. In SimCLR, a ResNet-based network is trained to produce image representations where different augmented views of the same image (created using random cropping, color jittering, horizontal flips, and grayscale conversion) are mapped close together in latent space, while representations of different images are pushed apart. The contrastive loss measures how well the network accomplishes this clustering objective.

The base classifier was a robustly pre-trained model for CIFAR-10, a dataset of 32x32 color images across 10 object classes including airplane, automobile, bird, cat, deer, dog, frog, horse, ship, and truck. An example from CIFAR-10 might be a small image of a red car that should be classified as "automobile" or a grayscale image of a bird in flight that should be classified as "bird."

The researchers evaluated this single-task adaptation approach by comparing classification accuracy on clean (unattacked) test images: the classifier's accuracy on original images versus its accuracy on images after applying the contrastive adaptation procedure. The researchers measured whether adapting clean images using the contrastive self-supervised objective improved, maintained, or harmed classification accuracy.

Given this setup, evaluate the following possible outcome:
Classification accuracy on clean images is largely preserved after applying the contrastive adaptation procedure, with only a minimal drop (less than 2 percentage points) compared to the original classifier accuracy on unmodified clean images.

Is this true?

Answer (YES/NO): NO